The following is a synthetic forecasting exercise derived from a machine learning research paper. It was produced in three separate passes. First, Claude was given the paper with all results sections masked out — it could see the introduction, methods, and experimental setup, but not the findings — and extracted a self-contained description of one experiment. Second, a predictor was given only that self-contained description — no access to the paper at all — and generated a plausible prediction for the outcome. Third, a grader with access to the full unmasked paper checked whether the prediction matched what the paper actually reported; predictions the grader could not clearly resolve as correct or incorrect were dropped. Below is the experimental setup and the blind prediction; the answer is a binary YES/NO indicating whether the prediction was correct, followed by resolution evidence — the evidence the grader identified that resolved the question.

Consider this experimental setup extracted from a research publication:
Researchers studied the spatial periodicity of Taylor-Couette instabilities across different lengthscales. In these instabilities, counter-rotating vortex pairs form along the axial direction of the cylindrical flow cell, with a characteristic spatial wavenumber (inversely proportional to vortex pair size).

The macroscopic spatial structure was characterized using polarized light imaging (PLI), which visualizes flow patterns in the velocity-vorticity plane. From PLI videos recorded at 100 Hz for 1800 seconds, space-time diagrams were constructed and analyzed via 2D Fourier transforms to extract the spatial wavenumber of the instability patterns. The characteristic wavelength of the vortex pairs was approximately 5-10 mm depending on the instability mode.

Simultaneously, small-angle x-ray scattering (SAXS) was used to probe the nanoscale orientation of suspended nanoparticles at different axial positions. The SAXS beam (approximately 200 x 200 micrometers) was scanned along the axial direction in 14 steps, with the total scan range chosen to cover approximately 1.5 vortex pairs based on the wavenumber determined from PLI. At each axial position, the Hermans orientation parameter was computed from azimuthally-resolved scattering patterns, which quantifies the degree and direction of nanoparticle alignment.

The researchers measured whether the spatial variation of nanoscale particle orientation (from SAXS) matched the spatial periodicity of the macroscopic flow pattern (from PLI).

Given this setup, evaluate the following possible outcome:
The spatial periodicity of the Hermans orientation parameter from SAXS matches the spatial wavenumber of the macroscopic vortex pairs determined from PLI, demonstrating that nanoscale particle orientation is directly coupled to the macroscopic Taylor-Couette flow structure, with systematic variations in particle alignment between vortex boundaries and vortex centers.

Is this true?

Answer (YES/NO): YES